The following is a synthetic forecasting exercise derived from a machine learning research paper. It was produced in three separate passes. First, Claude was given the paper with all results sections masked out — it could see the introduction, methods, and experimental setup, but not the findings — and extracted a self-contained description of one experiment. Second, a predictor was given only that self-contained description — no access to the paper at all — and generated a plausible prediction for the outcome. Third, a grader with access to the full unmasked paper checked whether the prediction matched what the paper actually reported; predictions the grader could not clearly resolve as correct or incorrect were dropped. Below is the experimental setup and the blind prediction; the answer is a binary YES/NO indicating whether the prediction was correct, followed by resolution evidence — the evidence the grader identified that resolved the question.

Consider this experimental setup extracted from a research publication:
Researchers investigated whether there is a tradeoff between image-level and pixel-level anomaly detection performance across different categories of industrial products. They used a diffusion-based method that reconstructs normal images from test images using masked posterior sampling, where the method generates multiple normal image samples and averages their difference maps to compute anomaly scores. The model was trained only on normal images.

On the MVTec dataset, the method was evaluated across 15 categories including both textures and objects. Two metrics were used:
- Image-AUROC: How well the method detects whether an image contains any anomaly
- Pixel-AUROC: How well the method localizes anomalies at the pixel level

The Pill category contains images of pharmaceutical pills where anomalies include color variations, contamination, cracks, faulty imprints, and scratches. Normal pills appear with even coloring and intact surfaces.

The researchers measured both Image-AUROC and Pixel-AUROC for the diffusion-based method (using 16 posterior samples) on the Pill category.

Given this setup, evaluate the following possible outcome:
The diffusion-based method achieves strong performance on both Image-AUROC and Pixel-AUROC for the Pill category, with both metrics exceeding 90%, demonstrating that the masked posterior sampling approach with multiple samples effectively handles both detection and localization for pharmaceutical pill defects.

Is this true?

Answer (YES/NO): YES